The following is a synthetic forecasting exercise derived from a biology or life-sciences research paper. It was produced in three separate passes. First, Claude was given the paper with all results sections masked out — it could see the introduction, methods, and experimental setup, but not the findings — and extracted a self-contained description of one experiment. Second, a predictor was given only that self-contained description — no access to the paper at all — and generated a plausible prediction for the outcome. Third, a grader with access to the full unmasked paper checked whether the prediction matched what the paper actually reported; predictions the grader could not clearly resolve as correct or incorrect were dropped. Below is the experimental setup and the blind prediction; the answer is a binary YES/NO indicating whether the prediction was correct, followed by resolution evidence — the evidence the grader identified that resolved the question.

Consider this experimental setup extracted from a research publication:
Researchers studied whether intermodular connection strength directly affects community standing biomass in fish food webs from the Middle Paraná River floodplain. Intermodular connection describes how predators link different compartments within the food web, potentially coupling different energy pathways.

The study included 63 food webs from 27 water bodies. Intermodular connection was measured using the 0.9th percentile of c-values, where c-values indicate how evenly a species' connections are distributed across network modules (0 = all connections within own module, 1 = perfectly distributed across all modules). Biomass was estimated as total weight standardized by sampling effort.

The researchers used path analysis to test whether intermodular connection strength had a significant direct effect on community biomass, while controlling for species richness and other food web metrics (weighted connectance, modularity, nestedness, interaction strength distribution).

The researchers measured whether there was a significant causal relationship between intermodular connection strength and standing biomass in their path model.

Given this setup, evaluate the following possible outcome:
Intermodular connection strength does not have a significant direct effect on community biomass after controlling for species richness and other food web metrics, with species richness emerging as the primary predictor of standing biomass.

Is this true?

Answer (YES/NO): NO